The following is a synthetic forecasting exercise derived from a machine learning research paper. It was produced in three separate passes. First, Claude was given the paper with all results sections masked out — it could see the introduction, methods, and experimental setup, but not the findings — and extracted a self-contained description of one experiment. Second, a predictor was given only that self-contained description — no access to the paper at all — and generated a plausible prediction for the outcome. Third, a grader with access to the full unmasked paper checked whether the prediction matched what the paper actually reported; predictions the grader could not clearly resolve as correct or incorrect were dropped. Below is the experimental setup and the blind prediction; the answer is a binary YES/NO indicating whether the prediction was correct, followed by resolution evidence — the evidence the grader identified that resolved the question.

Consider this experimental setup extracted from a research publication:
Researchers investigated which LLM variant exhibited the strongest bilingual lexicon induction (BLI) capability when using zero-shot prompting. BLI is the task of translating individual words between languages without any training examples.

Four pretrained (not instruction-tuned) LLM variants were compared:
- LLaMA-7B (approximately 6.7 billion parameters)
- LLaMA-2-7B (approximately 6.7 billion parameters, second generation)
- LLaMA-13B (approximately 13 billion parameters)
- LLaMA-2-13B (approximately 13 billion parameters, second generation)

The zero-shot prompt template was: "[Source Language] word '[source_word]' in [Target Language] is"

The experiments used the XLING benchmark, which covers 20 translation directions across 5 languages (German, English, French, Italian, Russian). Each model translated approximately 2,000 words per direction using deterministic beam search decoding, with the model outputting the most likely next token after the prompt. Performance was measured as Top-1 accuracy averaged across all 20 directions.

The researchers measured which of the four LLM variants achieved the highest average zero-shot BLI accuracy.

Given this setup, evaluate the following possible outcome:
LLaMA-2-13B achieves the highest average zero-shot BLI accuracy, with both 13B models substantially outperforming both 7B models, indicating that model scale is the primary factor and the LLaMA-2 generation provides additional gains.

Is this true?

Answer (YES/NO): NO